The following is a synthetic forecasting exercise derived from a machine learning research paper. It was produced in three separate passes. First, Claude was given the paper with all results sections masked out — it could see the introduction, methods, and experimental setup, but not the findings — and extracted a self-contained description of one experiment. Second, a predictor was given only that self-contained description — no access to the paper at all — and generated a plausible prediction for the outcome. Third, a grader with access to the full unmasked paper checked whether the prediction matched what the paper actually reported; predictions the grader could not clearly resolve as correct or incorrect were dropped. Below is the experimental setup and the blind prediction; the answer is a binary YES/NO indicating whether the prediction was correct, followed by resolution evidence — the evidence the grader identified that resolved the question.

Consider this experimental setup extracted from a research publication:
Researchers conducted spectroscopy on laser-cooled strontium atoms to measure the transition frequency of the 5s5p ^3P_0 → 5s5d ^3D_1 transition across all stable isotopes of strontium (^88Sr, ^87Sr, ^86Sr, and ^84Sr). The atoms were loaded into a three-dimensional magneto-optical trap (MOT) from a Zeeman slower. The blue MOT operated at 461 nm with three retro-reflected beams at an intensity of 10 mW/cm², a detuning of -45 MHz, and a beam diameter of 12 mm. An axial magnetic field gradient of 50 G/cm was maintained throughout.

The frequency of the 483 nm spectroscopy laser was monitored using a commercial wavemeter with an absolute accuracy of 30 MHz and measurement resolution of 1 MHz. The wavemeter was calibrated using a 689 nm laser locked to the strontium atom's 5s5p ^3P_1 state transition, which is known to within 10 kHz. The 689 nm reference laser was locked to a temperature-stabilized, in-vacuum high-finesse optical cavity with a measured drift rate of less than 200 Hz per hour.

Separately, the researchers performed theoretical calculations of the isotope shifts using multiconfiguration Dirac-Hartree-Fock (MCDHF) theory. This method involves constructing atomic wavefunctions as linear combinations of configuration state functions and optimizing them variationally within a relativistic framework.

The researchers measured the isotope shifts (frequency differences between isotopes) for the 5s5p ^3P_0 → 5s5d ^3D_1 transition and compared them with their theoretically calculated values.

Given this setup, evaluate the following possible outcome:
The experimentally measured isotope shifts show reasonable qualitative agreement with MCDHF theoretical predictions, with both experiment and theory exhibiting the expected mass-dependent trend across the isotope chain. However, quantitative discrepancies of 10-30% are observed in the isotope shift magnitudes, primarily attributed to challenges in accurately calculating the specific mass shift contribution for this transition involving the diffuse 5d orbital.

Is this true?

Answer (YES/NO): NO